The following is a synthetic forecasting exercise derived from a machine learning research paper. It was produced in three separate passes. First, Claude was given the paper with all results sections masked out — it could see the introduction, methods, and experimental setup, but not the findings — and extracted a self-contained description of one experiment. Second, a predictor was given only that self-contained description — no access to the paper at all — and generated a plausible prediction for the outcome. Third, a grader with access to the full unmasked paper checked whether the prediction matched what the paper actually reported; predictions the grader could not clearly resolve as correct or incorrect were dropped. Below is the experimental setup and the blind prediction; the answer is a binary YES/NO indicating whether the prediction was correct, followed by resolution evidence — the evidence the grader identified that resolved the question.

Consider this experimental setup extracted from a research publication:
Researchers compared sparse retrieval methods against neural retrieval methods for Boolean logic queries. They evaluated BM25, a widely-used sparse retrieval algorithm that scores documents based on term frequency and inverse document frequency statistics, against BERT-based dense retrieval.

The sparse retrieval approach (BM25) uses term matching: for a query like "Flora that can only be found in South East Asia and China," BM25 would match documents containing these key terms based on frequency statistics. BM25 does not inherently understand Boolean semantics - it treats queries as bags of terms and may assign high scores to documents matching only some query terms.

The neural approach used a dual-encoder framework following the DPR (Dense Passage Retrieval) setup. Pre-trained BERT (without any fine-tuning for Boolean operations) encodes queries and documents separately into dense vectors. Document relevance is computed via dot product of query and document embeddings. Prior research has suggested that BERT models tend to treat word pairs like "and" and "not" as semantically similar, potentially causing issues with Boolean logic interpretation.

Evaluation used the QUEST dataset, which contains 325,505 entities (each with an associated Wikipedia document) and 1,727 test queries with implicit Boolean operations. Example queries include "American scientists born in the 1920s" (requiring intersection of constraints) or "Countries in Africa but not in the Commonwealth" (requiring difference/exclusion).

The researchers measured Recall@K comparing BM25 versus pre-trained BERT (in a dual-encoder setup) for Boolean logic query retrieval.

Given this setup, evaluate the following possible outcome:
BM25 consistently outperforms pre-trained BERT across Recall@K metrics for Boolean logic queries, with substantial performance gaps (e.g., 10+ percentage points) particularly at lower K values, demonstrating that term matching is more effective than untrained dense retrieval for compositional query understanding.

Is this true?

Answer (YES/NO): NO